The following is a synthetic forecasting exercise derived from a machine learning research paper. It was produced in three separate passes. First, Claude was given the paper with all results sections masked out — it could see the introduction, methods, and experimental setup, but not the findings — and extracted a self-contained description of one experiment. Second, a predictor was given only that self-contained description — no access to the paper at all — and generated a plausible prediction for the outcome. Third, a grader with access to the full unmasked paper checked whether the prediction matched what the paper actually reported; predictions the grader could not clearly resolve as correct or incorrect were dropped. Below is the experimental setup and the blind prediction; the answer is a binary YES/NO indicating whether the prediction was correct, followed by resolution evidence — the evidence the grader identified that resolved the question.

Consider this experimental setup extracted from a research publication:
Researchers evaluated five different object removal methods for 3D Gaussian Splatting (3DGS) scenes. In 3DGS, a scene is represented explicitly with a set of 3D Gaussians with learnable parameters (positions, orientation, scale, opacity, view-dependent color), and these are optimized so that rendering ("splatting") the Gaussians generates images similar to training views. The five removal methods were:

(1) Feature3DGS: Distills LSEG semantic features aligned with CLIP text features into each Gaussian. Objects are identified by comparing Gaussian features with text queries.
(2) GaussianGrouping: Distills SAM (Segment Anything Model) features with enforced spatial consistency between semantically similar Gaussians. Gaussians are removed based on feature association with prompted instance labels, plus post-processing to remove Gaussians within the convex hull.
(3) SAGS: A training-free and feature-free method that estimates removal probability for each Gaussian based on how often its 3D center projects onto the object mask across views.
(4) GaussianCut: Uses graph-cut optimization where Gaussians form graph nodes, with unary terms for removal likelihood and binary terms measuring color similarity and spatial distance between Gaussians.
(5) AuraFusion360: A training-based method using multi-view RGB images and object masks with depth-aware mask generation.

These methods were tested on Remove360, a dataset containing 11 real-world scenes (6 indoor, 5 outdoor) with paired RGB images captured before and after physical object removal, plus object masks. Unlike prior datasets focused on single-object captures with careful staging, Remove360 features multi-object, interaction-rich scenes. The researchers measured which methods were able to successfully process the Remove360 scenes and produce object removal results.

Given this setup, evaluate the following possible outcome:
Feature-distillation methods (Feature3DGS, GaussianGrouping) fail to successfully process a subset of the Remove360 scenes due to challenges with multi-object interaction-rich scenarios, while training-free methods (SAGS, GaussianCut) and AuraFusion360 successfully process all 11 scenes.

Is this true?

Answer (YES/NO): NO